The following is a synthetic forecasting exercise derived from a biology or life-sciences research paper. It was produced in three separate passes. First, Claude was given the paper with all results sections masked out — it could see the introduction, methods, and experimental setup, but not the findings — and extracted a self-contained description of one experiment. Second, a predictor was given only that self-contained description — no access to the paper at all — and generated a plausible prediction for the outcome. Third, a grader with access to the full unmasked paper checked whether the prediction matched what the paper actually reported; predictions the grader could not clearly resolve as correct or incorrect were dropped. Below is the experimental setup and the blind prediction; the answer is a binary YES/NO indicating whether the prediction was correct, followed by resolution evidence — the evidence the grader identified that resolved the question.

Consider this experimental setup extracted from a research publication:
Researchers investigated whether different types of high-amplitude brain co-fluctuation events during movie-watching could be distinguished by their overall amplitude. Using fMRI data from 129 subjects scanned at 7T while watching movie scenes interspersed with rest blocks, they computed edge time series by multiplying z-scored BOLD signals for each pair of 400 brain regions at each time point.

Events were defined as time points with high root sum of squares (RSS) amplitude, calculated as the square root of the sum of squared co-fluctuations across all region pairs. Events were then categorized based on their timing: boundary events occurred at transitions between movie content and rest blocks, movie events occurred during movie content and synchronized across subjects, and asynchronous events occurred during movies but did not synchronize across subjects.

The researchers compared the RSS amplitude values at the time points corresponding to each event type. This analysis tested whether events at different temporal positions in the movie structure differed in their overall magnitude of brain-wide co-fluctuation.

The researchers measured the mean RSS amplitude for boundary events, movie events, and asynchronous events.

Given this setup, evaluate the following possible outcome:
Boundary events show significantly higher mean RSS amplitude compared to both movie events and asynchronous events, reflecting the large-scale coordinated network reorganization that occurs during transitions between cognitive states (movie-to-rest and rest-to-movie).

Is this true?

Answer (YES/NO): YES